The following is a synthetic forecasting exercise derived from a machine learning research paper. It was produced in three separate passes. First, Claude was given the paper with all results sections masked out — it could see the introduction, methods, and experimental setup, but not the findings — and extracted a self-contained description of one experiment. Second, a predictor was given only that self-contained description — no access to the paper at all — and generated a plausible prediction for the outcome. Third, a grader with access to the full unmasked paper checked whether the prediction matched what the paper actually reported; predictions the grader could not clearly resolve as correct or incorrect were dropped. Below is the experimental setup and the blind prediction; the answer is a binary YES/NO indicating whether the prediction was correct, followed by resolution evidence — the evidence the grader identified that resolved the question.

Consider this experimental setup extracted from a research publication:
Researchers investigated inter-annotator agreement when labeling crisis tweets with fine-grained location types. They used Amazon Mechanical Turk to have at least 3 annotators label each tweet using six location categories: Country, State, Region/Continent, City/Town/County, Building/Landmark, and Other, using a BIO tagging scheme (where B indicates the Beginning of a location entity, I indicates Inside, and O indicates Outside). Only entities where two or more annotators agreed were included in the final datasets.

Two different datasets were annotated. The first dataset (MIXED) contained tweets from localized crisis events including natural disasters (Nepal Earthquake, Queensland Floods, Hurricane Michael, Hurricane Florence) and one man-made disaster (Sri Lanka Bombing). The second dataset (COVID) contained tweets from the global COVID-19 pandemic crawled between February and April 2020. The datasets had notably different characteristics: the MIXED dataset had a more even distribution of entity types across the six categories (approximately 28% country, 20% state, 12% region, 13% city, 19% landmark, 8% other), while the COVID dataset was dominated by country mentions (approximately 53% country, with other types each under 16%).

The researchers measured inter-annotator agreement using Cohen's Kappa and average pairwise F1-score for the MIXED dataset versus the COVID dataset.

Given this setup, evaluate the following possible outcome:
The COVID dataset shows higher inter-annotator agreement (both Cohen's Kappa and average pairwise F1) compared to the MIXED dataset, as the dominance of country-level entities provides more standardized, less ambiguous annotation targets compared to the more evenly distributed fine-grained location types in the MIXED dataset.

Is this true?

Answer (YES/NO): NO